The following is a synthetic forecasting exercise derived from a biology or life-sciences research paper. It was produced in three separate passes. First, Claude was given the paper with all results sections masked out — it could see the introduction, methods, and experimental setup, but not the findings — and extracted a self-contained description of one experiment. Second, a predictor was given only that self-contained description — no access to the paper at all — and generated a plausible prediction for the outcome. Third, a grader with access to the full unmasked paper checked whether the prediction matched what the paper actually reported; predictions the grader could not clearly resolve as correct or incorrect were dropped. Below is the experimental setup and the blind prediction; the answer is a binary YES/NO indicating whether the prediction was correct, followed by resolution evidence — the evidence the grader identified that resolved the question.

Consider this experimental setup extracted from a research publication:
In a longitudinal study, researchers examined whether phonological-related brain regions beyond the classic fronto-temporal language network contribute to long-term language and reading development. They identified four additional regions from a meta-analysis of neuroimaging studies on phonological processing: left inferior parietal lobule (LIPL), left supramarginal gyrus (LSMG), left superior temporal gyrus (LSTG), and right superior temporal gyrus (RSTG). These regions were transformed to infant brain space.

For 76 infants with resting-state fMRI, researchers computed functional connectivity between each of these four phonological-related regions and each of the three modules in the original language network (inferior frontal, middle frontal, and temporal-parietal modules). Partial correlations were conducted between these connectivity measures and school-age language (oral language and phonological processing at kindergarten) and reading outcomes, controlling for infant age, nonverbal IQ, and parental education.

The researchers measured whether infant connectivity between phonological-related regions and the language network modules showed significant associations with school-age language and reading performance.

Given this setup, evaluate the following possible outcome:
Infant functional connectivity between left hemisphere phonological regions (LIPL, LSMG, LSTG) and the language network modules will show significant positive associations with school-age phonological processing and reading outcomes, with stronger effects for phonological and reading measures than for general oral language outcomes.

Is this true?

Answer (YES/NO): NO